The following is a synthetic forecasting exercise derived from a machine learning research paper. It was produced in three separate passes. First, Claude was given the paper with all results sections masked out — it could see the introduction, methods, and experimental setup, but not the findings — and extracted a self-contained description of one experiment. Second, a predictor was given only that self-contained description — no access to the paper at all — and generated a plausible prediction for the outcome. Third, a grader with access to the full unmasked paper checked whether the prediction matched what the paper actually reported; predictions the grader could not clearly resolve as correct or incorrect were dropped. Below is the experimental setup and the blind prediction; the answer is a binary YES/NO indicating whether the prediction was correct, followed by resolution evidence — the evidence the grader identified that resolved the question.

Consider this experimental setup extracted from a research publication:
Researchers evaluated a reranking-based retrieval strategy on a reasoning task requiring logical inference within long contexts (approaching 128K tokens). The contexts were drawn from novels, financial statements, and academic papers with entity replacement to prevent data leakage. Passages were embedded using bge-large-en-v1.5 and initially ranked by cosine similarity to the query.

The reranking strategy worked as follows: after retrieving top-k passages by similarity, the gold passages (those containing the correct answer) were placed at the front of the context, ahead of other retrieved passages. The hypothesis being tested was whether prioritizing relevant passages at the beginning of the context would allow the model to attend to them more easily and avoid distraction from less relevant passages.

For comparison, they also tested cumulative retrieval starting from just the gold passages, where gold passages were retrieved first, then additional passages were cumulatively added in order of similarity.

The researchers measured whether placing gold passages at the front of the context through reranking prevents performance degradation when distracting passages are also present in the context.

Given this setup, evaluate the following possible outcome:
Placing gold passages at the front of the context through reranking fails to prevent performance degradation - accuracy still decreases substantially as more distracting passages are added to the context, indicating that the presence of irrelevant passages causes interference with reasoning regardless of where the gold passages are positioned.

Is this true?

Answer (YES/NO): YES